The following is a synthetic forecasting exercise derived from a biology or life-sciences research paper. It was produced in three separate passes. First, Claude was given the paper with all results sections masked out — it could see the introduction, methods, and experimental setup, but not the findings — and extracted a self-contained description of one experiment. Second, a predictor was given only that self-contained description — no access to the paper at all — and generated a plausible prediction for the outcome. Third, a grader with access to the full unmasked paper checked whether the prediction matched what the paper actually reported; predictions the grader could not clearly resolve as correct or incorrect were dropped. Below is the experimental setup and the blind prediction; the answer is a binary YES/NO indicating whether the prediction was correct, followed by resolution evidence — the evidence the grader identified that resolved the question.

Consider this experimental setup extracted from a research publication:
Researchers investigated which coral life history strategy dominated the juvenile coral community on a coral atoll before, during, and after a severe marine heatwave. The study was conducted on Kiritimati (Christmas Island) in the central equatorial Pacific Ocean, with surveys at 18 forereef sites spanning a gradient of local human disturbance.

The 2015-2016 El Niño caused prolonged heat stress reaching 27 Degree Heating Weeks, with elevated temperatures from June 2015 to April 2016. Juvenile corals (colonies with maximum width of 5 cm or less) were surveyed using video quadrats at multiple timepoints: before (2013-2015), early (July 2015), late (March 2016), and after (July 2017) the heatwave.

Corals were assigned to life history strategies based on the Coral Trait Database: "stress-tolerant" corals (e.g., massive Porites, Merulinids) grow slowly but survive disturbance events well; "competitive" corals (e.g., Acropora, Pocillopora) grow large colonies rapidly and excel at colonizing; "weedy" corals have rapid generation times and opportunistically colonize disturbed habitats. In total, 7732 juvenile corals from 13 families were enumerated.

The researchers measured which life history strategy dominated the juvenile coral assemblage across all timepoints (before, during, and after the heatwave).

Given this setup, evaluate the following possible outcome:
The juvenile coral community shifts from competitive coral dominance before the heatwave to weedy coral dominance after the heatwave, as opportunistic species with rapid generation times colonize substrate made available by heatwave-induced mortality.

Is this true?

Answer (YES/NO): NO